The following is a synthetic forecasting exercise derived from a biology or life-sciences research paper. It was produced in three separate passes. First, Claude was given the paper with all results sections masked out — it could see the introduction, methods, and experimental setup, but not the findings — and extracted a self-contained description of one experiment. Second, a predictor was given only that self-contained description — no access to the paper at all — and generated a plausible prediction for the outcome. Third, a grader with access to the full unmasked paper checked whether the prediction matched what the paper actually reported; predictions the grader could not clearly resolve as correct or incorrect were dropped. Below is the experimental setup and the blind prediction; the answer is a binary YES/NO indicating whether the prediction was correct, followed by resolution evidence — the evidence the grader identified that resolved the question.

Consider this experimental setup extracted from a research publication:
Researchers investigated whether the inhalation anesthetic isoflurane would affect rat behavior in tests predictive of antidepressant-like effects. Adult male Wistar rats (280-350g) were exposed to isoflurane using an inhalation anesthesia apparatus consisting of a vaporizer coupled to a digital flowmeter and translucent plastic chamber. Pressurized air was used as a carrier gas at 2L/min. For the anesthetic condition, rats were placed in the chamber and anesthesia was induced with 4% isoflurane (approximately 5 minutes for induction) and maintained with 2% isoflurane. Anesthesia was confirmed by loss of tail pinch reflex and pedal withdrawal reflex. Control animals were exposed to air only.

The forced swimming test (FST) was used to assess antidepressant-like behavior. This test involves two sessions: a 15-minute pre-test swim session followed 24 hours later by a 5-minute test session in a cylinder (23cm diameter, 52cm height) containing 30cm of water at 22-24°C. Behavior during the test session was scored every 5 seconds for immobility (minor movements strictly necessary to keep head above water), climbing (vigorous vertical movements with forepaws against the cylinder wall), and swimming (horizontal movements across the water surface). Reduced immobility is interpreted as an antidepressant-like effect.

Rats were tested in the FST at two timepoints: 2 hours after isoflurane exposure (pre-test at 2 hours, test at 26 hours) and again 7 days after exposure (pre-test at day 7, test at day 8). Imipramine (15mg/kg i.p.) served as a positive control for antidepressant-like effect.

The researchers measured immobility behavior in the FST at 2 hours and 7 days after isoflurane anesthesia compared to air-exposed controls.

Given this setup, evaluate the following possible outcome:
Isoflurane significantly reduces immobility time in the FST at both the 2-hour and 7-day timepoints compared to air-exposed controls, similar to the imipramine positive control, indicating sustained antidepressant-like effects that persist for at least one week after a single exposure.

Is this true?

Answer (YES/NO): NO